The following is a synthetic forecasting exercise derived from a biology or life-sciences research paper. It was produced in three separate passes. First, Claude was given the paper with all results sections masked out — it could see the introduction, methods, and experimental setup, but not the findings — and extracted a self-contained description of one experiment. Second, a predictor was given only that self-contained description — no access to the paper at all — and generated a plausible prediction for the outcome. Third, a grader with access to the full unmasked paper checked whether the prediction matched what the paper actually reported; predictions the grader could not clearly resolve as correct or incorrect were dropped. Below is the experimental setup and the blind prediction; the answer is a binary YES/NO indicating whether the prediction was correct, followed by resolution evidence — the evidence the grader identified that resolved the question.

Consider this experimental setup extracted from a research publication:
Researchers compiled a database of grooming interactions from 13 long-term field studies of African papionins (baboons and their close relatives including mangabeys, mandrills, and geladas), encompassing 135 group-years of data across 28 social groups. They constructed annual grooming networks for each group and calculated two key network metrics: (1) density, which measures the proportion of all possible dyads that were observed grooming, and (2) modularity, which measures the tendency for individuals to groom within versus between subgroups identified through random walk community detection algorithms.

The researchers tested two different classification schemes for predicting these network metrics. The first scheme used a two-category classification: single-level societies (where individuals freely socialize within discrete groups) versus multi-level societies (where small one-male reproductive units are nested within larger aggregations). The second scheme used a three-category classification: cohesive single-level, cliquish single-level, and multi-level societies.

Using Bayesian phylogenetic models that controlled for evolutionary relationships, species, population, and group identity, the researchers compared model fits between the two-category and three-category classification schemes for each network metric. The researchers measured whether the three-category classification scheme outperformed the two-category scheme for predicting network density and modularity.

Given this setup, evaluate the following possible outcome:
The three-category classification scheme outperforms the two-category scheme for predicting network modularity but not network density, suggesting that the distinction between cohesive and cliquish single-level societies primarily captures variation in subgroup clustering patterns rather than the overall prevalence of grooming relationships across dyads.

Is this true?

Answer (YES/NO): YES